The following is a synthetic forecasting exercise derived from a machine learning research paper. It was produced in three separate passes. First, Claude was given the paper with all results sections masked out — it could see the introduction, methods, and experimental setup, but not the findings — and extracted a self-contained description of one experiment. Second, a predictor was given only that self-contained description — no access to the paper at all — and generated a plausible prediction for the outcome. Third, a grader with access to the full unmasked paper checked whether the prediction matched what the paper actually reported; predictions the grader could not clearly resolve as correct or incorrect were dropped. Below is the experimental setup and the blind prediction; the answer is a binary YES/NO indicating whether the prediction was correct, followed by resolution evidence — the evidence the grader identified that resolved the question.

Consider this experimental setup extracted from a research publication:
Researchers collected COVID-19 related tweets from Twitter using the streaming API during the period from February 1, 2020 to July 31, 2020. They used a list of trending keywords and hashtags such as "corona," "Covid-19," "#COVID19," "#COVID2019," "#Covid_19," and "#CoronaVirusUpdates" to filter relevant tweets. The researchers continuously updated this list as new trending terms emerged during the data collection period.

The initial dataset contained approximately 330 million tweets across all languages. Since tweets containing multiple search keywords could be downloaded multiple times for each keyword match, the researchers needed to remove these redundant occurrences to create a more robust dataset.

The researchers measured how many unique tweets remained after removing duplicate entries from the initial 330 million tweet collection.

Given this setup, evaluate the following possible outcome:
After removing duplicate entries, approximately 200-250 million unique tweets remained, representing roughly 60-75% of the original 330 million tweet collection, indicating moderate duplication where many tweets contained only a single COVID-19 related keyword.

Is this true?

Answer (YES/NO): NO